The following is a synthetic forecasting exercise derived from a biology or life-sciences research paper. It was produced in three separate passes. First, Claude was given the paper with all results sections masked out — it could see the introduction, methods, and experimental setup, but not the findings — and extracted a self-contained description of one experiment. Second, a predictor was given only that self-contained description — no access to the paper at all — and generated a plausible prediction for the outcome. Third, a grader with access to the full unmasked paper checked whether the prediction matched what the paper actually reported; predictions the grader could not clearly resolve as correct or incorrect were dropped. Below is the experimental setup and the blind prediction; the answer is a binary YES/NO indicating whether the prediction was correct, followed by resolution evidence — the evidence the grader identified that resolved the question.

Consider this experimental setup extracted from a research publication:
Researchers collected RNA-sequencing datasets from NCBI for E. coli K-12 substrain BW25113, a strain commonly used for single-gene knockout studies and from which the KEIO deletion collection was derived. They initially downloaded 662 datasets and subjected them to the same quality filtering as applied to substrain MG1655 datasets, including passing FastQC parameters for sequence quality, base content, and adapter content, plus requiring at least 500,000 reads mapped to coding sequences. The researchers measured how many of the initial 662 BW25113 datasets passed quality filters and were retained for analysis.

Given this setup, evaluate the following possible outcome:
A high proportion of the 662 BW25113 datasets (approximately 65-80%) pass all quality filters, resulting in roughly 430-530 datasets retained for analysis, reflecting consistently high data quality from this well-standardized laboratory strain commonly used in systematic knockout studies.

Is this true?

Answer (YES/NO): NO